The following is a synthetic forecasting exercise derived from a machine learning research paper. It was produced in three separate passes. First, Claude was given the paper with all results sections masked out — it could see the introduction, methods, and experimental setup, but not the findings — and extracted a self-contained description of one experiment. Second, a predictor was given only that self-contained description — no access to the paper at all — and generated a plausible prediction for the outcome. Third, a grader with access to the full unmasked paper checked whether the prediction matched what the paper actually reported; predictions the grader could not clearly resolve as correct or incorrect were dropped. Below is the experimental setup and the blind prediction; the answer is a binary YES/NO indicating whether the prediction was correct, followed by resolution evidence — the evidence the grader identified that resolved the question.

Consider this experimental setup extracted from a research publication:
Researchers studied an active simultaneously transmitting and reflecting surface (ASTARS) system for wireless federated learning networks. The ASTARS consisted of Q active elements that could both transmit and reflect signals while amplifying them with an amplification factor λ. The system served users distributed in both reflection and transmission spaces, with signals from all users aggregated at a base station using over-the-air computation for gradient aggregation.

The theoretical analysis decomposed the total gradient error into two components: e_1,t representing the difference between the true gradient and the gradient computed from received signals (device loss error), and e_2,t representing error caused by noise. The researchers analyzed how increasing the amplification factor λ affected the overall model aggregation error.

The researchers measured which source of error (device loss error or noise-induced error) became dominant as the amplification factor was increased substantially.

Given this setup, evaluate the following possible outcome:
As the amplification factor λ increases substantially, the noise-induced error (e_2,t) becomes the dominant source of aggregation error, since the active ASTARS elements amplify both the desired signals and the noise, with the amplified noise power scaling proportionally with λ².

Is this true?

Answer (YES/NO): YES